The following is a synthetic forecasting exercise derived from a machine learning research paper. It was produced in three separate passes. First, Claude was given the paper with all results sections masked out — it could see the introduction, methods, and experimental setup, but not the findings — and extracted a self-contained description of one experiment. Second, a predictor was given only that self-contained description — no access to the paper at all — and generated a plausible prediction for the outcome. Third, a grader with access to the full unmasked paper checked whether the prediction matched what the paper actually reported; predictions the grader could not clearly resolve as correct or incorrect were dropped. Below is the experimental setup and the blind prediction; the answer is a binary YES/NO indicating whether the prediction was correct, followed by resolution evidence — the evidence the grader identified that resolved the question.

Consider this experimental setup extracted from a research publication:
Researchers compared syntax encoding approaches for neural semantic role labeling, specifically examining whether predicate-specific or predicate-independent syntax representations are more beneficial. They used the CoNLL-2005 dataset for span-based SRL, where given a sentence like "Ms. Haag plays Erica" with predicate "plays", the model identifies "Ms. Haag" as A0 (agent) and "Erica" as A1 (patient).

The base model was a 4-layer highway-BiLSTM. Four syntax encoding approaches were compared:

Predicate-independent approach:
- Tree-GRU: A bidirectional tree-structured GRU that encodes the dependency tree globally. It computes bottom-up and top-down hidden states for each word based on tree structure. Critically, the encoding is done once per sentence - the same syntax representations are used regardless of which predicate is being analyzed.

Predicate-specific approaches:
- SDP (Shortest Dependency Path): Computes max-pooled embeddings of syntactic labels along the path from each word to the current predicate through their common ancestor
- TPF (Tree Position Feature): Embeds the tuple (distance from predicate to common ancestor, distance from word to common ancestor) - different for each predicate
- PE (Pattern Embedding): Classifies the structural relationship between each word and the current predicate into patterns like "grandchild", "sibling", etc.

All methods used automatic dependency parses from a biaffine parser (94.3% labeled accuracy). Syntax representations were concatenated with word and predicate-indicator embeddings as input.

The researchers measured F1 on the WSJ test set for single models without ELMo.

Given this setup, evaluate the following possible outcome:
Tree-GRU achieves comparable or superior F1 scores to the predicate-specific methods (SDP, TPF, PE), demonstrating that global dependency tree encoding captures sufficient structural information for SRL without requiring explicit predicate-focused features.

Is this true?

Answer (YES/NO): NO